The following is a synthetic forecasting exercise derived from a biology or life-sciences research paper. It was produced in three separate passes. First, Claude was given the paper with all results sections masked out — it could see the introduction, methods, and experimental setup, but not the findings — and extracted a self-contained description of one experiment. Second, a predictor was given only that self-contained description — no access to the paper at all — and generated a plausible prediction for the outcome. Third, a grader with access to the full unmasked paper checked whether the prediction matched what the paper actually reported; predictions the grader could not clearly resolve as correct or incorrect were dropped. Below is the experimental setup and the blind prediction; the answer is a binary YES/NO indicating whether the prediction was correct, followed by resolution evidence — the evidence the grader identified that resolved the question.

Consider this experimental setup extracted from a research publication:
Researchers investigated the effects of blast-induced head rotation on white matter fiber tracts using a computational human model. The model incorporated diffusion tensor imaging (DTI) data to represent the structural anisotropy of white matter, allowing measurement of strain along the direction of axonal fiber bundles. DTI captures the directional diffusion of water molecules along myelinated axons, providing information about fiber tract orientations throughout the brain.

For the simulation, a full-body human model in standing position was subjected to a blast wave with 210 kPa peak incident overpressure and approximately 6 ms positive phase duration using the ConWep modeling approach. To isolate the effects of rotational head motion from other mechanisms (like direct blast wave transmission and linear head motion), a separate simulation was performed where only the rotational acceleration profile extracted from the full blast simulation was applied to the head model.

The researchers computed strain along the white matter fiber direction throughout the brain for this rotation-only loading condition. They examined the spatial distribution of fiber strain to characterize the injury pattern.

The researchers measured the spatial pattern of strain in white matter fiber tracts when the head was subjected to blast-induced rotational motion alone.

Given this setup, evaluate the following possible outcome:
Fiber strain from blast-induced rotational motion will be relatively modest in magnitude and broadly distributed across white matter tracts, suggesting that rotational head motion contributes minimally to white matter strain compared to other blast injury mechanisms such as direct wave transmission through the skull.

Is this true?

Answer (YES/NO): NO